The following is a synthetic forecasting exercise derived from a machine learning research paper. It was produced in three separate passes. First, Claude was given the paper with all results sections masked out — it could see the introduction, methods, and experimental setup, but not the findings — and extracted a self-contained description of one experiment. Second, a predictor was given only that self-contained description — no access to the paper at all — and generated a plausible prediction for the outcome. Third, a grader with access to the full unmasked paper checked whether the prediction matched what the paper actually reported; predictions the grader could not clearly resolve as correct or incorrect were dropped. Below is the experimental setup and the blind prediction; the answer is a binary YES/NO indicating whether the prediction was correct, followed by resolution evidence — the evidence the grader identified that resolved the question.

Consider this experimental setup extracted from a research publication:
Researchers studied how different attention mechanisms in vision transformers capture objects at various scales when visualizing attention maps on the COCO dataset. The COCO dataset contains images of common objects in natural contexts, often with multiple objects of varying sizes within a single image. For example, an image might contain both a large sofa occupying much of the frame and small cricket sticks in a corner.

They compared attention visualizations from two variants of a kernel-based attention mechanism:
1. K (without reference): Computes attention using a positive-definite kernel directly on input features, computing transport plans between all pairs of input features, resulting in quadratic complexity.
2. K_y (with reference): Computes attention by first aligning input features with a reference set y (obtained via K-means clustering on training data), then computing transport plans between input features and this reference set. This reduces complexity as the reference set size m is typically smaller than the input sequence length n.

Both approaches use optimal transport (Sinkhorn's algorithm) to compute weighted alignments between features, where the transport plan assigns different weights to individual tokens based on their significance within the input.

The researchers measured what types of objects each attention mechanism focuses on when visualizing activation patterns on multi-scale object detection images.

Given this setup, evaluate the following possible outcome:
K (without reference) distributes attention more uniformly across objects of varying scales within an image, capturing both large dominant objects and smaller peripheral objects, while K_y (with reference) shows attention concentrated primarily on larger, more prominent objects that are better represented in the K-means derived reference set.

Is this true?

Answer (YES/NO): NO